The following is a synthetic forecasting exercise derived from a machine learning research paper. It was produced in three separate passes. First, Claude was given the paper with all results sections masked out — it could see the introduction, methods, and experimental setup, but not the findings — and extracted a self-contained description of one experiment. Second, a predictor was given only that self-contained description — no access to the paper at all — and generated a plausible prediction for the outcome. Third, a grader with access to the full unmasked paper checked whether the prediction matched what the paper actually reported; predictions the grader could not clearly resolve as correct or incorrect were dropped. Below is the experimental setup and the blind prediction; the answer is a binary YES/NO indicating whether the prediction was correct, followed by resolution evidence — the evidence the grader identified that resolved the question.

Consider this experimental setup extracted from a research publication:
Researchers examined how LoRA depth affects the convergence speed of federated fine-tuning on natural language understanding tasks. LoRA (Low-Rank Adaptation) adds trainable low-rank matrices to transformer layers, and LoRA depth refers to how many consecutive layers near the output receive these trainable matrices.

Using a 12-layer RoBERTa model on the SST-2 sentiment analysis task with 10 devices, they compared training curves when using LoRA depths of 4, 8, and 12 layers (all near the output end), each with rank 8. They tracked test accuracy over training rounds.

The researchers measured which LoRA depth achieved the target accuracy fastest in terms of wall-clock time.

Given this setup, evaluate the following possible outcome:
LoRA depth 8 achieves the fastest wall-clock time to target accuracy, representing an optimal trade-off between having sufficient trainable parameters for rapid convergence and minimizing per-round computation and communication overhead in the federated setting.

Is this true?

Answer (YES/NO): NO